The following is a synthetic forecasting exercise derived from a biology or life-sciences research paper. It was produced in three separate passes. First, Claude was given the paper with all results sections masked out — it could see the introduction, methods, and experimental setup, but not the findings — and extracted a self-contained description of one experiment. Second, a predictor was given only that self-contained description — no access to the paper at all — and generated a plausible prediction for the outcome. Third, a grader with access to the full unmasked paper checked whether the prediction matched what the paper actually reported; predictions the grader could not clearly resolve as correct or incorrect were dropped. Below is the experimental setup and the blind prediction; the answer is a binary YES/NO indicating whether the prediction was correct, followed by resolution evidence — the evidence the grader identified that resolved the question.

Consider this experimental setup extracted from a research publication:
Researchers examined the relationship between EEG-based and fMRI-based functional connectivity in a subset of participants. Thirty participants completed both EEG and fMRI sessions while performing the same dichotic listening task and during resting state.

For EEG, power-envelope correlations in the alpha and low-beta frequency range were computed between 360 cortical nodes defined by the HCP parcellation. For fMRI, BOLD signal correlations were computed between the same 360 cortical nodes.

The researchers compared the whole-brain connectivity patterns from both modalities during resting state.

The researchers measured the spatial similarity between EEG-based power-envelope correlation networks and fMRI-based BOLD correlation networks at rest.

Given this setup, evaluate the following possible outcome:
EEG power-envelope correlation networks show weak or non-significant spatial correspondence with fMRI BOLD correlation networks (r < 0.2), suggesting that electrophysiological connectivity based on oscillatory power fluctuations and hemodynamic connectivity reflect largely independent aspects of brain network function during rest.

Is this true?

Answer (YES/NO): NO